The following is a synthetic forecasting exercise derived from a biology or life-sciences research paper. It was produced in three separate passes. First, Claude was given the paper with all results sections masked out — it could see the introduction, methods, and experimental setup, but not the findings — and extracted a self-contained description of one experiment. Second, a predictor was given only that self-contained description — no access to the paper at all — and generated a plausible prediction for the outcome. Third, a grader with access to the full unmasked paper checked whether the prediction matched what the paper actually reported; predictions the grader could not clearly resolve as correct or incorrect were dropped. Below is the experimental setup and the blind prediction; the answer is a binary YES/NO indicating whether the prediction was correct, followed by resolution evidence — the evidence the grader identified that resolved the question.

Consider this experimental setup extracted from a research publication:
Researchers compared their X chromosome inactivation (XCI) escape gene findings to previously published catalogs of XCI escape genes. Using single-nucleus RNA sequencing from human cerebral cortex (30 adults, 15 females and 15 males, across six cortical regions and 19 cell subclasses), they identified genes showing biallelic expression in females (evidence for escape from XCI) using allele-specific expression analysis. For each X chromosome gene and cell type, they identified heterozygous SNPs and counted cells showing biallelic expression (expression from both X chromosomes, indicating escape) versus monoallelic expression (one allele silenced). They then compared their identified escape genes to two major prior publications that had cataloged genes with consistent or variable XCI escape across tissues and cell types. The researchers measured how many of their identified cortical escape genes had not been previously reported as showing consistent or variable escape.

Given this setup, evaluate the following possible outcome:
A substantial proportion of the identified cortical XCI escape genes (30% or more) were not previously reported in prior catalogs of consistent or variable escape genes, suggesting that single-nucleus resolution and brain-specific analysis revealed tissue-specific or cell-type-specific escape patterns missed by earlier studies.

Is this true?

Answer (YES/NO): YES